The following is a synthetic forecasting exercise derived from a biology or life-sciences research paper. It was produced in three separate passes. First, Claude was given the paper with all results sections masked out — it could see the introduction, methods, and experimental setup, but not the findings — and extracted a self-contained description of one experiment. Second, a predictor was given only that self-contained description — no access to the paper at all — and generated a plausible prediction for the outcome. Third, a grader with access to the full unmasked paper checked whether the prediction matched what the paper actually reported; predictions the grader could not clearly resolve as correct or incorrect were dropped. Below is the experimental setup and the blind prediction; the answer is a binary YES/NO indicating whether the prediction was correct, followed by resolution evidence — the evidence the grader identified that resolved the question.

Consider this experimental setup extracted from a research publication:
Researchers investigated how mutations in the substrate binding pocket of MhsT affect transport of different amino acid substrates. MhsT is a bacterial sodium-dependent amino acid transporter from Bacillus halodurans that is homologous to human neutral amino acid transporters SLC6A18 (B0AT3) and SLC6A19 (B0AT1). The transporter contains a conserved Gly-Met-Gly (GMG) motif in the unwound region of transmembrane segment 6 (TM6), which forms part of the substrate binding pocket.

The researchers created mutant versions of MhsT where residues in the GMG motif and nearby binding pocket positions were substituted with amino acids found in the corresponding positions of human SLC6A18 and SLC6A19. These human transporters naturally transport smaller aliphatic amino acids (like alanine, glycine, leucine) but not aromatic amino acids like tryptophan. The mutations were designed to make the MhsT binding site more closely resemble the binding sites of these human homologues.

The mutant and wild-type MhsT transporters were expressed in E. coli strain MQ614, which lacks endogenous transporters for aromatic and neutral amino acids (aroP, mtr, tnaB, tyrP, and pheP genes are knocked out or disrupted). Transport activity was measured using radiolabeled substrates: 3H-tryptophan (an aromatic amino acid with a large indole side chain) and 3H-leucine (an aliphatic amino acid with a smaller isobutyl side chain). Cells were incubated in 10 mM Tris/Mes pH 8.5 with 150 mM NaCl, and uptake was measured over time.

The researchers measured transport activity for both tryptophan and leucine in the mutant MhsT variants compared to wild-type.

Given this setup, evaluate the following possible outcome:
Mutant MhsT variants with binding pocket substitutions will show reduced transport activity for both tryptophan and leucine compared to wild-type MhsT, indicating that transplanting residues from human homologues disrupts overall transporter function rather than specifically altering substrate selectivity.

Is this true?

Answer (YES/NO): NO